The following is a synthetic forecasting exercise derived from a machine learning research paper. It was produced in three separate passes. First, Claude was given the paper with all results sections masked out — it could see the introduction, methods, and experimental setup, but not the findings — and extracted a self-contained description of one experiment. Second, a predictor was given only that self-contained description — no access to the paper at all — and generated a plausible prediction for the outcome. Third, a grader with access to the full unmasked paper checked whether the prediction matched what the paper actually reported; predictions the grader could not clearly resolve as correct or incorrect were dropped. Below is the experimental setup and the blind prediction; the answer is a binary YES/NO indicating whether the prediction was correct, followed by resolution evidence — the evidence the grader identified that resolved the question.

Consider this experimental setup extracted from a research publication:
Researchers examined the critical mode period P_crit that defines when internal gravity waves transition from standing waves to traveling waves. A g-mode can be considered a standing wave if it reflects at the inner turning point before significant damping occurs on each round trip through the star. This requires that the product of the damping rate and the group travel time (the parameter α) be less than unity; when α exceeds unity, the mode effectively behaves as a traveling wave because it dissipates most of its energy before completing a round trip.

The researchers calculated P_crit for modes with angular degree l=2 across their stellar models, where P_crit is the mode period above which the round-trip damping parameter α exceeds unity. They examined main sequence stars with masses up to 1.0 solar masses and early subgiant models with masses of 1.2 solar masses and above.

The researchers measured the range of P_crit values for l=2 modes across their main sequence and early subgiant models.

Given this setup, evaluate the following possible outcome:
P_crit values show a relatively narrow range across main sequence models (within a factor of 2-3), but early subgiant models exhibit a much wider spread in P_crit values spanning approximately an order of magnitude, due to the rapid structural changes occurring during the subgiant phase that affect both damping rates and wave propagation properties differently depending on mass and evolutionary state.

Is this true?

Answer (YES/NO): NO